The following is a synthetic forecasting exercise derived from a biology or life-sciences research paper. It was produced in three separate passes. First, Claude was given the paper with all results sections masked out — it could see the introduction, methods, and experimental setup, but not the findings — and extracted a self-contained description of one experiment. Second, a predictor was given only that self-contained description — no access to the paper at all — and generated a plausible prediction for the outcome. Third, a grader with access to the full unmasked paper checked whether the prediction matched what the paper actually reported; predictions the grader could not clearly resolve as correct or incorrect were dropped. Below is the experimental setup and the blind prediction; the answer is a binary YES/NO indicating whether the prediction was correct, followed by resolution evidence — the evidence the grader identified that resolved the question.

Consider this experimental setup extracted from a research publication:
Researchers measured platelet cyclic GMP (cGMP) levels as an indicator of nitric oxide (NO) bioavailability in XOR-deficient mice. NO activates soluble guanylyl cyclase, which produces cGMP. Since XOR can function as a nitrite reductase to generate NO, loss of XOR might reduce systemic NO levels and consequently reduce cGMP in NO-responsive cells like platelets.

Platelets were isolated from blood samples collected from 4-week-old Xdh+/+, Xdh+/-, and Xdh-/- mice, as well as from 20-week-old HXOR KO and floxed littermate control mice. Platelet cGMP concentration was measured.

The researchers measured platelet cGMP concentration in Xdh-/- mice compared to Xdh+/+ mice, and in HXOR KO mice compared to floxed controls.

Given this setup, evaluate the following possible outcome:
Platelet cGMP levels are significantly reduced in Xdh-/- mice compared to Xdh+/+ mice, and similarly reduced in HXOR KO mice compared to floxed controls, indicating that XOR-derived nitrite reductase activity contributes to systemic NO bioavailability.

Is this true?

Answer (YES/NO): NO